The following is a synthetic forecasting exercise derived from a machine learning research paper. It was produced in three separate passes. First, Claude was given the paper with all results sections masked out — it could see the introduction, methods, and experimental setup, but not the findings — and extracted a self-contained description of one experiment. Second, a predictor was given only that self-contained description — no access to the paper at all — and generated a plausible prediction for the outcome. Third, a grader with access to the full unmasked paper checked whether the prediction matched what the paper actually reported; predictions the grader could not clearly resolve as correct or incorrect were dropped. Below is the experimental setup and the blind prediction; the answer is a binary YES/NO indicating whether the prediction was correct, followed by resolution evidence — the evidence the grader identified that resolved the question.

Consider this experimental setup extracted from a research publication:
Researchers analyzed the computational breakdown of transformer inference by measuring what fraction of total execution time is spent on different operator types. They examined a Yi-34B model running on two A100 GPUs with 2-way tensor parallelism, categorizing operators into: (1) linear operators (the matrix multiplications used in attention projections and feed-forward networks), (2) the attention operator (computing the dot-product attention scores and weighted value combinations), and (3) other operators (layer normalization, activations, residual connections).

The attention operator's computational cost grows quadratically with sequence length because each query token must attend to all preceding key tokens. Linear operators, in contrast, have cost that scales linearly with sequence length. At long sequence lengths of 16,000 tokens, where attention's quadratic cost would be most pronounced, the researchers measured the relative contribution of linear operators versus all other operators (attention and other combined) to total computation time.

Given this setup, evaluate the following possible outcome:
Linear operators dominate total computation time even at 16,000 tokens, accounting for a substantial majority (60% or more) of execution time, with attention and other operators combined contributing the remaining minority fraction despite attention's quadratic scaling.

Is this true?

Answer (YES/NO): YES